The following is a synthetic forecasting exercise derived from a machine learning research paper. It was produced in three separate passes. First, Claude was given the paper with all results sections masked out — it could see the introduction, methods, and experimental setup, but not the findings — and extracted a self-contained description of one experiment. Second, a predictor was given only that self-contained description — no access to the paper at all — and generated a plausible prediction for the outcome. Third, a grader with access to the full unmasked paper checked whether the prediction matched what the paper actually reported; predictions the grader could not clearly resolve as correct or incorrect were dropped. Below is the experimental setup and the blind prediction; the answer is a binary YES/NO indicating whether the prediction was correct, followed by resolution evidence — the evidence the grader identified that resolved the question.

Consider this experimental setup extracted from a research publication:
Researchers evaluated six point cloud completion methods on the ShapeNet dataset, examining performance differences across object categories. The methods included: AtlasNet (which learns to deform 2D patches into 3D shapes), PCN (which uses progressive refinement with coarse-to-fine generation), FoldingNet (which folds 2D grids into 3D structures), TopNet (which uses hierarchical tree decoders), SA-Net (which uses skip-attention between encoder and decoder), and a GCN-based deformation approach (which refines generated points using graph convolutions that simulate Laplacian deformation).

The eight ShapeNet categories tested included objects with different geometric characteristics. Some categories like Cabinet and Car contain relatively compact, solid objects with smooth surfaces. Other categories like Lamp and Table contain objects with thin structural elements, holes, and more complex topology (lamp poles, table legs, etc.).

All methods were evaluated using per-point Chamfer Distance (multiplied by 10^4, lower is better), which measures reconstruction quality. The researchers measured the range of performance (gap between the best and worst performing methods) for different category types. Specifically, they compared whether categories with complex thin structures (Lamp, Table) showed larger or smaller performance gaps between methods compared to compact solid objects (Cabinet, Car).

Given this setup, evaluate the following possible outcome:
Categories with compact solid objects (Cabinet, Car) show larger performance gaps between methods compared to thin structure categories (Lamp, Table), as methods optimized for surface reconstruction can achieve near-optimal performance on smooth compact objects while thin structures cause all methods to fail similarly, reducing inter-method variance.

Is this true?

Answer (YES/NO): NO